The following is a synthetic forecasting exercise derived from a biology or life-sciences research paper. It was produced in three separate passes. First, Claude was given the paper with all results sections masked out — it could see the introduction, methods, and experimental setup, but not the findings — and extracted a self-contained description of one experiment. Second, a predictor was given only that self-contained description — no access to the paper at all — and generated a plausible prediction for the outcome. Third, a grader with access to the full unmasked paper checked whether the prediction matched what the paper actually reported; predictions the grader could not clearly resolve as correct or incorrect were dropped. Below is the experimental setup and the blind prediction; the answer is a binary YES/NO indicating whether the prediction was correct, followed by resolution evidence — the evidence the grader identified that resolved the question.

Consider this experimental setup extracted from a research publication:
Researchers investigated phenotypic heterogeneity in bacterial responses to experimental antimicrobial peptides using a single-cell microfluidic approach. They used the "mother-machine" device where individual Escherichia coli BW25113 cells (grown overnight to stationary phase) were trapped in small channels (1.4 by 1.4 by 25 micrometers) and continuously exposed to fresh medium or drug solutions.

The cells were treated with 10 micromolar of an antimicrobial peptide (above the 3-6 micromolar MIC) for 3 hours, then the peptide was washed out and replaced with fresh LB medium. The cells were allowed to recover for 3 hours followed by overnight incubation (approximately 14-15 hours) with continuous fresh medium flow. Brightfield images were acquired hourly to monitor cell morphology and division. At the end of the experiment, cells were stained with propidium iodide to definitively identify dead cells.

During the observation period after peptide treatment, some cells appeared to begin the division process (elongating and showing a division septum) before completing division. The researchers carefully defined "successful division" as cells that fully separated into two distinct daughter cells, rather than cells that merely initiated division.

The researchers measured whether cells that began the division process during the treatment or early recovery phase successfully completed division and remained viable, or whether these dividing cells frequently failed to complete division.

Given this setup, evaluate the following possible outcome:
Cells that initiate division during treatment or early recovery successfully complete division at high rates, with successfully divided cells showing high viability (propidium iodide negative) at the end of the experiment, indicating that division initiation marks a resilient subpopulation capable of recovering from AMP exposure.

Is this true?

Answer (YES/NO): NO